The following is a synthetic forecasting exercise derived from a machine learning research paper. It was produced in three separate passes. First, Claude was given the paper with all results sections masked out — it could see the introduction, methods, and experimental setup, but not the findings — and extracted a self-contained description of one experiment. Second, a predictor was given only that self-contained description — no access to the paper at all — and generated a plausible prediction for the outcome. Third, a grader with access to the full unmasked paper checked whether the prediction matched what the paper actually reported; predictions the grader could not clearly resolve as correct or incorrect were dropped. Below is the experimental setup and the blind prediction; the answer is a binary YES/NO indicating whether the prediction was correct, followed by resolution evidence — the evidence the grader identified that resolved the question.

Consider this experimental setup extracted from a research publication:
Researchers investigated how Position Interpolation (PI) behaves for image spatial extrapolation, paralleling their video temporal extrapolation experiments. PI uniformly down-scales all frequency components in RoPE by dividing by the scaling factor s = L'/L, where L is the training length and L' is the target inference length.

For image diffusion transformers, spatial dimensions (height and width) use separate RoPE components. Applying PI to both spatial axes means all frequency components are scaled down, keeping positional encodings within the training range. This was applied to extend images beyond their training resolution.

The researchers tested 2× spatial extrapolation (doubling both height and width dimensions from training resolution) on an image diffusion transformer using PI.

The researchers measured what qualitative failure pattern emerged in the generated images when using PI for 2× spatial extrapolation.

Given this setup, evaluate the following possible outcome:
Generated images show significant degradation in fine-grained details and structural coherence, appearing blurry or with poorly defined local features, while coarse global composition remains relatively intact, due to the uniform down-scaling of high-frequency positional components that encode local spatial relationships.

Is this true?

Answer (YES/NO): NO